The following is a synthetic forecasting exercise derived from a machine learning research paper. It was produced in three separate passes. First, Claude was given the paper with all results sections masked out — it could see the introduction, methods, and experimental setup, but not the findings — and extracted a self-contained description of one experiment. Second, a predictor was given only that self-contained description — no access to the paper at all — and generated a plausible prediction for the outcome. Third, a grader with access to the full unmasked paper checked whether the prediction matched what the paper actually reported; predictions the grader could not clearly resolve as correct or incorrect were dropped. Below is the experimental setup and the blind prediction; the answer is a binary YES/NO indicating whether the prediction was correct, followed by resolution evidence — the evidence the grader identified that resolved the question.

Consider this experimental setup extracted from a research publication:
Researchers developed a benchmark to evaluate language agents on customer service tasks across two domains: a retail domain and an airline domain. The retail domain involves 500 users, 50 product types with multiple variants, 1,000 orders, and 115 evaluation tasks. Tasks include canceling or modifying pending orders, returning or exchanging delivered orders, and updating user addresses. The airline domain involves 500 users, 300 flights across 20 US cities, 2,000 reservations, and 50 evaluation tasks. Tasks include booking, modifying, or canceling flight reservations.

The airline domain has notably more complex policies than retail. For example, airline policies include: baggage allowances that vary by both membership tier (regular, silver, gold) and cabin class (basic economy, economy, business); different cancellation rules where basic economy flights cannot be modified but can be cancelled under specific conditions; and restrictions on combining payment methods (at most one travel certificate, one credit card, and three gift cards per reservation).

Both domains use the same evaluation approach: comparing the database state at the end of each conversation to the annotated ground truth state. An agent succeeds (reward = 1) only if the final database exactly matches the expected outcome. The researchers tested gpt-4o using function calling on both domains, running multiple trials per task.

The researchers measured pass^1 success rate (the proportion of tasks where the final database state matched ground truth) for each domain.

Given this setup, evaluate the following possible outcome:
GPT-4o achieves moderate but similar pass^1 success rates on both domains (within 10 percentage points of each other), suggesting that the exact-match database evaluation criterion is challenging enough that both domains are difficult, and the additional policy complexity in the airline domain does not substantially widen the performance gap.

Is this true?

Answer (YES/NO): NO